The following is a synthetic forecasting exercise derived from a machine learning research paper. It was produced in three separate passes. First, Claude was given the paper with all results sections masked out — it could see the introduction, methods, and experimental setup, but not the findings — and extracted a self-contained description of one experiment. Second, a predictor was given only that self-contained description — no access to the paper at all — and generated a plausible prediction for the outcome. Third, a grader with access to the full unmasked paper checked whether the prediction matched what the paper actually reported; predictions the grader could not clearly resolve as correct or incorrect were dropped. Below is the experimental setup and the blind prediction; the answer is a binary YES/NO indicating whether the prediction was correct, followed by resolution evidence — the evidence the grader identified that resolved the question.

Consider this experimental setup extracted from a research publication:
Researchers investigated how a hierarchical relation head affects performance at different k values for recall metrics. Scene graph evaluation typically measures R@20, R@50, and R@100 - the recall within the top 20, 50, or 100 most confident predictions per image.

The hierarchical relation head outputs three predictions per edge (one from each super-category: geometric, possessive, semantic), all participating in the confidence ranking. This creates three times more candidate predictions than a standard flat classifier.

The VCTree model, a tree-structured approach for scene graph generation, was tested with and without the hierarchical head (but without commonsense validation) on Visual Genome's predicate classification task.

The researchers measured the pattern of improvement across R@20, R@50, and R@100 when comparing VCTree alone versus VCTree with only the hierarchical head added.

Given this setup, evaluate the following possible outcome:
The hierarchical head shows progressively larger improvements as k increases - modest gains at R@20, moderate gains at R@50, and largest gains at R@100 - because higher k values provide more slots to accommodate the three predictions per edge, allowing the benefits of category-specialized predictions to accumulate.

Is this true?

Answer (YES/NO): NO